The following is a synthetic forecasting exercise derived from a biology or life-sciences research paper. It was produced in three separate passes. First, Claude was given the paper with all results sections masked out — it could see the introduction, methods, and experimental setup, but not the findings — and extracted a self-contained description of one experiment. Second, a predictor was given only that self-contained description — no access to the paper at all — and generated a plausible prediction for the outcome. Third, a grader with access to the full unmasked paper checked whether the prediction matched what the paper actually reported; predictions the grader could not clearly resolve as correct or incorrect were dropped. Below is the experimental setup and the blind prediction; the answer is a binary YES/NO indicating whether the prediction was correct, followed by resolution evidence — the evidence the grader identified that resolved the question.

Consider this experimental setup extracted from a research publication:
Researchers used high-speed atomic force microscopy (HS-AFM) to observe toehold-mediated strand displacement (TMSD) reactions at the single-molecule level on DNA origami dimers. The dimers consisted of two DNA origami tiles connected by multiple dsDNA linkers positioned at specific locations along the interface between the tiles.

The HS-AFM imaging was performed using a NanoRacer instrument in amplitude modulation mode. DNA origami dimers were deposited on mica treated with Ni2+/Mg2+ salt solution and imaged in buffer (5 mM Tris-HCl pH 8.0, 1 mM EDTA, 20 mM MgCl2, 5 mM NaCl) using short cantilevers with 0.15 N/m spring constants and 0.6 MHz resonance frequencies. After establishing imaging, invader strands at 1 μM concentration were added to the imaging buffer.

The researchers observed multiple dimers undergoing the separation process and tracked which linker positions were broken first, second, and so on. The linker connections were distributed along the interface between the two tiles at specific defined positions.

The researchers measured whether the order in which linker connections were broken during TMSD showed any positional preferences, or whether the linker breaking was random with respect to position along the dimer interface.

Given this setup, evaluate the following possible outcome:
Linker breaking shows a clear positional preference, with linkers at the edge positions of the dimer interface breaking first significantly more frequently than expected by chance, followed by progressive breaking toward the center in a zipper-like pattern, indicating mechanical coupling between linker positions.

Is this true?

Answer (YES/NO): NO